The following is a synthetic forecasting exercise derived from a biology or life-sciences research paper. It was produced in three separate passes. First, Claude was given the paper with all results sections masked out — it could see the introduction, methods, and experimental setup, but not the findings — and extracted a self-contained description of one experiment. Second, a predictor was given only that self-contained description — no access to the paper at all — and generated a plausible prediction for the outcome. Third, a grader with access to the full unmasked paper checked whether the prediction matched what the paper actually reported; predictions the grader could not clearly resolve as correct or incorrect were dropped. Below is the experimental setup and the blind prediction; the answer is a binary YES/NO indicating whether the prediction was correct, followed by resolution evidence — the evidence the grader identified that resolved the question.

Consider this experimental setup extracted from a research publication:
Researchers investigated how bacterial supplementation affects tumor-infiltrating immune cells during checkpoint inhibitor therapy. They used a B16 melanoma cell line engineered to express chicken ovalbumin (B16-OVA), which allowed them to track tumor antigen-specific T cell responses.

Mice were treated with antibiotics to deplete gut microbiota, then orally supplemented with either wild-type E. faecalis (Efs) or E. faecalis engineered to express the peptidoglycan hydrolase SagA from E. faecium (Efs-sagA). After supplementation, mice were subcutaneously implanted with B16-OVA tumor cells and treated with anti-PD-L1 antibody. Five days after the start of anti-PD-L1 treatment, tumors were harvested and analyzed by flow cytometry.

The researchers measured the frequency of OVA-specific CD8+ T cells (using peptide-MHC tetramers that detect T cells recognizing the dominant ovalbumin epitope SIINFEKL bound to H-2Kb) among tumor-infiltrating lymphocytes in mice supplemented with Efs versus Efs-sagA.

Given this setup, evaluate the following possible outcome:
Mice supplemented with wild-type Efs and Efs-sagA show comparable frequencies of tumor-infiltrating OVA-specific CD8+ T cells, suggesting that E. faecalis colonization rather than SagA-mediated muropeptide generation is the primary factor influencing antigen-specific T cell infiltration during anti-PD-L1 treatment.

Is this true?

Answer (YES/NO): NO